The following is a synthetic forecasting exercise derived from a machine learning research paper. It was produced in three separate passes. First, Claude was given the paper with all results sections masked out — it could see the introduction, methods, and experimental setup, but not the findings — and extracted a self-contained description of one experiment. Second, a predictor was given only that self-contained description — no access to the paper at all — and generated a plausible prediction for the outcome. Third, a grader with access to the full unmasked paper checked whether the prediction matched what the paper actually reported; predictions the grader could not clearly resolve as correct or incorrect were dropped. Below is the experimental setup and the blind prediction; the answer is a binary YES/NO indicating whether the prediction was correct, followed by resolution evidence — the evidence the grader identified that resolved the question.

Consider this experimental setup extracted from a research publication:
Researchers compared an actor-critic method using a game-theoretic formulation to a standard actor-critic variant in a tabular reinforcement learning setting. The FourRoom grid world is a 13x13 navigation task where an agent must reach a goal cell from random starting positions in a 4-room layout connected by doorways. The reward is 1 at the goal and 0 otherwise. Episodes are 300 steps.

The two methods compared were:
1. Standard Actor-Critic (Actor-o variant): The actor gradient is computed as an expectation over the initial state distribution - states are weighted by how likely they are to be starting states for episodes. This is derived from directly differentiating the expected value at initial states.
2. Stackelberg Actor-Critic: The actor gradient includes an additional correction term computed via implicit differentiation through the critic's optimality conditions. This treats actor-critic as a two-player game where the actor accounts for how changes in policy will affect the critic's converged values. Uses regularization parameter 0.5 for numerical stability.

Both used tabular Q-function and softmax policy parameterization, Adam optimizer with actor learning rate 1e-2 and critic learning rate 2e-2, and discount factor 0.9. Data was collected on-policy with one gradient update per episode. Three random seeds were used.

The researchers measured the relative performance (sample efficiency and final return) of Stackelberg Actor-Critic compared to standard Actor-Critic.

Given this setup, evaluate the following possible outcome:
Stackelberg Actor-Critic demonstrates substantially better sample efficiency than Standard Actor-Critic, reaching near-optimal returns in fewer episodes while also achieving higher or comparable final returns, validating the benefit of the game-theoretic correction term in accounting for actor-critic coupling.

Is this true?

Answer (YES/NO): NO